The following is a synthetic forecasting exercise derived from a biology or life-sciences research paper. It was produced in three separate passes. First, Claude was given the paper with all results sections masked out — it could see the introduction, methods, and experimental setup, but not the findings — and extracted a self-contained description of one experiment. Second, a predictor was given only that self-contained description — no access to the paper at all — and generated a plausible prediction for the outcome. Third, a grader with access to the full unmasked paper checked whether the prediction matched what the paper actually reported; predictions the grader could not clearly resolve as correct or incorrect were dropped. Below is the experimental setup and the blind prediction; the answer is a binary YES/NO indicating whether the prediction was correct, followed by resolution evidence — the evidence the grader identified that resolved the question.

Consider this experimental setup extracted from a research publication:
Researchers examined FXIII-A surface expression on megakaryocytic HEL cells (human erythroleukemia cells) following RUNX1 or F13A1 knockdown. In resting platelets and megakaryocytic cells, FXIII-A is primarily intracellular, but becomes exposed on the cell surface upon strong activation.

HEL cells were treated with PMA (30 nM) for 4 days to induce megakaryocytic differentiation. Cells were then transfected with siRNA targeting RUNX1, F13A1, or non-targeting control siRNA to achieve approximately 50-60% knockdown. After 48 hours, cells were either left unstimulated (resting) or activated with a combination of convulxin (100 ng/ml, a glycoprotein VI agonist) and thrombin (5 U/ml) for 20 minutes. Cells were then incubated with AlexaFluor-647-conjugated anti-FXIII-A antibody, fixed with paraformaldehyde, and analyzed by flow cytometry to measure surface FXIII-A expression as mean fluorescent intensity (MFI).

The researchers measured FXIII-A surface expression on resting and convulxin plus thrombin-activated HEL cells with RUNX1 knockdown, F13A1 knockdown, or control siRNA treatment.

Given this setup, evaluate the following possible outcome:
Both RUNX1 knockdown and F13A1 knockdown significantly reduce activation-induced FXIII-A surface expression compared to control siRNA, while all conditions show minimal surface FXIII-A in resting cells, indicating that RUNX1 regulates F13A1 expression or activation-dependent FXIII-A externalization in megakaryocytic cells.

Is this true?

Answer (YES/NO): YES